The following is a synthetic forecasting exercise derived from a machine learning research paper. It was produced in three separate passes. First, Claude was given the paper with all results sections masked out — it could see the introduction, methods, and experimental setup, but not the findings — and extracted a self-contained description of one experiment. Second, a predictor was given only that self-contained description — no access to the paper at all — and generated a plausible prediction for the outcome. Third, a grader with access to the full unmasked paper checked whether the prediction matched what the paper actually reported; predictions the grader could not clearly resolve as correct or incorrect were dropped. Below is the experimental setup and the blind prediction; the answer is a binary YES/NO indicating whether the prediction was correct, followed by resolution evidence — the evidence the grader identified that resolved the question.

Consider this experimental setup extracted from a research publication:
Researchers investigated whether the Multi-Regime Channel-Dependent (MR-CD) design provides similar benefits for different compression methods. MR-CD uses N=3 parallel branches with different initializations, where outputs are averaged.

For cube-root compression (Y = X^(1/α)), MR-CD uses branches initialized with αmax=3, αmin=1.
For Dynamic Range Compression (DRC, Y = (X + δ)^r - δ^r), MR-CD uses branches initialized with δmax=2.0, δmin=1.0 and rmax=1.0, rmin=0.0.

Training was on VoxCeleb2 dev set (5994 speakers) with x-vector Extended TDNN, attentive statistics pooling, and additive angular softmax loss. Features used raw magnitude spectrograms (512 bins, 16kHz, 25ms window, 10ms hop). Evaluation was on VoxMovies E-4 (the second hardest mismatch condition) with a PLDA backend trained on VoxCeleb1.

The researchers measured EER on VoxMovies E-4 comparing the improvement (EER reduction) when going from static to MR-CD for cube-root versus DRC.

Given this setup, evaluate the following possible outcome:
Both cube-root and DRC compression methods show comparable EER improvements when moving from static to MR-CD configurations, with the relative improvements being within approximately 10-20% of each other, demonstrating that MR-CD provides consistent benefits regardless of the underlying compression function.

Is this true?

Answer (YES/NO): NO